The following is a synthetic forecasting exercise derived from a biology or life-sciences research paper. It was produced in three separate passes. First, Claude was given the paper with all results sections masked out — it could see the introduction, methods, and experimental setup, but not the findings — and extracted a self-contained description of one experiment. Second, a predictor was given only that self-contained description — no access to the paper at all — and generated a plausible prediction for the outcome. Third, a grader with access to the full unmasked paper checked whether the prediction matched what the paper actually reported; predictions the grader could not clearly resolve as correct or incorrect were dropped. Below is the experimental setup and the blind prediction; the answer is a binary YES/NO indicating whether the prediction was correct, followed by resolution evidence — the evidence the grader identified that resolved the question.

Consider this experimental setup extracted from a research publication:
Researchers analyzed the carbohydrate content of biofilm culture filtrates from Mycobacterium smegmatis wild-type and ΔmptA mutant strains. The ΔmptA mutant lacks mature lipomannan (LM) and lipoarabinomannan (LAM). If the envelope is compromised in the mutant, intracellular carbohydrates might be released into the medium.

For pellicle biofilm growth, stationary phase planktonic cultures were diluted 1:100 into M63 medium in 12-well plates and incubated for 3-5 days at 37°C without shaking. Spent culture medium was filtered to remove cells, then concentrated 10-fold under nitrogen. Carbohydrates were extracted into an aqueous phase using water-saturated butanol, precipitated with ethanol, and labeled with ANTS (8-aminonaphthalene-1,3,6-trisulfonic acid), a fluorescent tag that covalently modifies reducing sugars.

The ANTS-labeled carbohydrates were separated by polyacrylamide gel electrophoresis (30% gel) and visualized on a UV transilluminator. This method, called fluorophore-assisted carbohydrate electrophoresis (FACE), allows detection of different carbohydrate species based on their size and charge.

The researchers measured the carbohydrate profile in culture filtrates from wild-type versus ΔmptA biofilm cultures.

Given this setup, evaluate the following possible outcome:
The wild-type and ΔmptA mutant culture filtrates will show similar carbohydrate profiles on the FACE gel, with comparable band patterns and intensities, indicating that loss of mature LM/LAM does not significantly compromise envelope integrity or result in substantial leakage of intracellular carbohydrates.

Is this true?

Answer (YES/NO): NO